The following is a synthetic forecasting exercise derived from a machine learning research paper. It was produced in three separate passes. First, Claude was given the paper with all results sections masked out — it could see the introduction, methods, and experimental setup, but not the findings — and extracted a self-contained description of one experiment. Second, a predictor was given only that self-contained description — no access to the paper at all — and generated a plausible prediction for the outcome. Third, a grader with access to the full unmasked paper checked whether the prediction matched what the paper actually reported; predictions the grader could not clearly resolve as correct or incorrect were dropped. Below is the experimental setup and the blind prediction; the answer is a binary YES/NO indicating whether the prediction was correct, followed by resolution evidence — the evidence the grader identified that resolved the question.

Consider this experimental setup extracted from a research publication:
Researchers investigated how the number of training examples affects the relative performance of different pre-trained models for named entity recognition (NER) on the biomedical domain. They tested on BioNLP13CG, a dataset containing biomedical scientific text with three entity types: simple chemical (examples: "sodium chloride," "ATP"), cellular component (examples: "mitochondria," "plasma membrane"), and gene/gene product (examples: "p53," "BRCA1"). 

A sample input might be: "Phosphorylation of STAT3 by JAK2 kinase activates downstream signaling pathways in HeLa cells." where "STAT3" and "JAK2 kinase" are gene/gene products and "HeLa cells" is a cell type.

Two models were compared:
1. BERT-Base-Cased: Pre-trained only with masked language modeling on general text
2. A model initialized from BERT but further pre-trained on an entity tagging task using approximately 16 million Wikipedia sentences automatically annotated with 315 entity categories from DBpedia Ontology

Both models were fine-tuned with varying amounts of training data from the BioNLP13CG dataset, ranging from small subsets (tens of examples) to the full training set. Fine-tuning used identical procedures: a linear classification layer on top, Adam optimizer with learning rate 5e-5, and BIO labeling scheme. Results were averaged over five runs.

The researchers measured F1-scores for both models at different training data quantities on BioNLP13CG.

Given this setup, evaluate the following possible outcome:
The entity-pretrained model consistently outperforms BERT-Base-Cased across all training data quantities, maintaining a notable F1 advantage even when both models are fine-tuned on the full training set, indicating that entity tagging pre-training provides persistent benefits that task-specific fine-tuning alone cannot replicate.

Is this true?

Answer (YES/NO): YES